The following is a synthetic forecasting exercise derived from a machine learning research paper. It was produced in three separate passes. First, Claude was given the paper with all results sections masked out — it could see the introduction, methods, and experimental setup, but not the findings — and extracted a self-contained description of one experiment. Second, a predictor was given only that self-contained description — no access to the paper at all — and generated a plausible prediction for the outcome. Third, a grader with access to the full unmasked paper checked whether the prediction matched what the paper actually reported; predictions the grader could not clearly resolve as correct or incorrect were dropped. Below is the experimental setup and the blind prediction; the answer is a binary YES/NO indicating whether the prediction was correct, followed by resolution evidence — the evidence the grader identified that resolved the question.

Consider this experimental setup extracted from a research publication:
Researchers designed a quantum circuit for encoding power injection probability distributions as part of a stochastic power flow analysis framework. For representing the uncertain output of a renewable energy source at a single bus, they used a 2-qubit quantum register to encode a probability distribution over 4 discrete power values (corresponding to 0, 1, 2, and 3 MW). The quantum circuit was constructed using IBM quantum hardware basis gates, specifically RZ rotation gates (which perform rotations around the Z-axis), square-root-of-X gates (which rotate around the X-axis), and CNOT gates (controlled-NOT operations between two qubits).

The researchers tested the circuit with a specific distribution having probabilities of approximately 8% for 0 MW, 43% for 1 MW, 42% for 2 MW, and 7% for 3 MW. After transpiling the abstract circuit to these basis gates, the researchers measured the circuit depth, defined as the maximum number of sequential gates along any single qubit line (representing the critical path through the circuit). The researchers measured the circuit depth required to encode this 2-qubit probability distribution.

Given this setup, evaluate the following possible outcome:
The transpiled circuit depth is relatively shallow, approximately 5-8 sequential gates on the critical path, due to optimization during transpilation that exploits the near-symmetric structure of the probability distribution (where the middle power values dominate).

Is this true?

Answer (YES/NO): YES